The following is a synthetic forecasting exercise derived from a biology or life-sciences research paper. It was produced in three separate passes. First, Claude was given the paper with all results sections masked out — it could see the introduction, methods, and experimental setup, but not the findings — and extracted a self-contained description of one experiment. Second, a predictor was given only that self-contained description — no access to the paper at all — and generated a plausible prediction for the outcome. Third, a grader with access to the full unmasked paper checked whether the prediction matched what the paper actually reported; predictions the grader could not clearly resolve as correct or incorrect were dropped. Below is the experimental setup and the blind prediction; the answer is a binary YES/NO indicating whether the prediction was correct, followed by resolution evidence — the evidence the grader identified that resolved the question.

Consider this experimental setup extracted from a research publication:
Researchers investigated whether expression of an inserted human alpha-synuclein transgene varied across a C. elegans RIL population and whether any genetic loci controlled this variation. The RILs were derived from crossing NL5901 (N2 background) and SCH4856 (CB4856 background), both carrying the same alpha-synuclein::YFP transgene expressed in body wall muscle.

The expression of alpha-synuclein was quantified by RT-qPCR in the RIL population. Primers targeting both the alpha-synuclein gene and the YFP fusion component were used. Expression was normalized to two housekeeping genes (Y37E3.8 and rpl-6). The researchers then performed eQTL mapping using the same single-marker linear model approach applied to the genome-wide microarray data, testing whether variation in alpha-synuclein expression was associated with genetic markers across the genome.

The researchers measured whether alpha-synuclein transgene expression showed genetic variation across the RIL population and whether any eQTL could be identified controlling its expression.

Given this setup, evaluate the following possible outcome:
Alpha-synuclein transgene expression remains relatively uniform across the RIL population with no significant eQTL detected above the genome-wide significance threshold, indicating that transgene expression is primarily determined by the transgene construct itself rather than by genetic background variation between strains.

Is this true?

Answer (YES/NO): YES